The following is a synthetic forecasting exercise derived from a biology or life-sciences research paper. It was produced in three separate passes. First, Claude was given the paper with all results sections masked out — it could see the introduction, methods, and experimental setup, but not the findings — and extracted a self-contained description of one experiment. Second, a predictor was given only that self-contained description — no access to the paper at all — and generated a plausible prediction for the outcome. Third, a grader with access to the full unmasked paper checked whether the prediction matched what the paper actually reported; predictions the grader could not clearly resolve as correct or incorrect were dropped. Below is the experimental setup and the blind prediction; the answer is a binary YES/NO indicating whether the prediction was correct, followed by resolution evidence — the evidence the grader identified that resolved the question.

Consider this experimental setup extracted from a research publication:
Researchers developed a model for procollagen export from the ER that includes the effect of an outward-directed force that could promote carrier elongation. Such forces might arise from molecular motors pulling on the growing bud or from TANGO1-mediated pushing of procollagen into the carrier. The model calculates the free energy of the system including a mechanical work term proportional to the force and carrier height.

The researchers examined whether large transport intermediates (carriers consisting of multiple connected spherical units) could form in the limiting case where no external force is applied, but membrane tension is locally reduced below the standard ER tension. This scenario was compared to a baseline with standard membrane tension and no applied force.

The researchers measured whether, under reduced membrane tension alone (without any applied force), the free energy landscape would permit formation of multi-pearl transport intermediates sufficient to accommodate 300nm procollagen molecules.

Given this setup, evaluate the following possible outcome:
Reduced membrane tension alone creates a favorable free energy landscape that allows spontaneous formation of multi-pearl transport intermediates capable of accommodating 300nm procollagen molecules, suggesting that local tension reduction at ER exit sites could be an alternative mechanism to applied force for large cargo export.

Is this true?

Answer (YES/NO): YES